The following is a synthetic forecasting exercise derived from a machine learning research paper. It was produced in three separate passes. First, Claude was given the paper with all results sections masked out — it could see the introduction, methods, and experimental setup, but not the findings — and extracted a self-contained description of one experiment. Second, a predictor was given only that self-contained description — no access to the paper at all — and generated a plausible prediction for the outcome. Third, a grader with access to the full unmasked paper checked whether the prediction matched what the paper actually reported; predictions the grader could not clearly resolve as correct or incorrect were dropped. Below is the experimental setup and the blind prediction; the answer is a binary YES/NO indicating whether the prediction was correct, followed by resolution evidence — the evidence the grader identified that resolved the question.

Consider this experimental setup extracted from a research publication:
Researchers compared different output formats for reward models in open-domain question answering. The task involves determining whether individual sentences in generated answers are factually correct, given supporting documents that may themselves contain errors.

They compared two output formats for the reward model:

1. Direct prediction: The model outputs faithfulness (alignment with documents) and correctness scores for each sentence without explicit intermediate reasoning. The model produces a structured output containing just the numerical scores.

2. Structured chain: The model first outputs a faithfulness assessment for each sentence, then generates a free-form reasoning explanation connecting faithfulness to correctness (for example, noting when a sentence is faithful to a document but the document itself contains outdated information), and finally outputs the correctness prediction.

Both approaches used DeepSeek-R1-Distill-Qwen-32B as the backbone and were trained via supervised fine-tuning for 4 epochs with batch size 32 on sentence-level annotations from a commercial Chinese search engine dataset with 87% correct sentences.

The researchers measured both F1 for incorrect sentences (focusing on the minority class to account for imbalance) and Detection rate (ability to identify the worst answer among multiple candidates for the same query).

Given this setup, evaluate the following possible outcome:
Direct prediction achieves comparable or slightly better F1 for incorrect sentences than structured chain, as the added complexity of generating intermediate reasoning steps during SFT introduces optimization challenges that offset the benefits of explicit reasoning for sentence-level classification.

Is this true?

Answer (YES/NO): NO